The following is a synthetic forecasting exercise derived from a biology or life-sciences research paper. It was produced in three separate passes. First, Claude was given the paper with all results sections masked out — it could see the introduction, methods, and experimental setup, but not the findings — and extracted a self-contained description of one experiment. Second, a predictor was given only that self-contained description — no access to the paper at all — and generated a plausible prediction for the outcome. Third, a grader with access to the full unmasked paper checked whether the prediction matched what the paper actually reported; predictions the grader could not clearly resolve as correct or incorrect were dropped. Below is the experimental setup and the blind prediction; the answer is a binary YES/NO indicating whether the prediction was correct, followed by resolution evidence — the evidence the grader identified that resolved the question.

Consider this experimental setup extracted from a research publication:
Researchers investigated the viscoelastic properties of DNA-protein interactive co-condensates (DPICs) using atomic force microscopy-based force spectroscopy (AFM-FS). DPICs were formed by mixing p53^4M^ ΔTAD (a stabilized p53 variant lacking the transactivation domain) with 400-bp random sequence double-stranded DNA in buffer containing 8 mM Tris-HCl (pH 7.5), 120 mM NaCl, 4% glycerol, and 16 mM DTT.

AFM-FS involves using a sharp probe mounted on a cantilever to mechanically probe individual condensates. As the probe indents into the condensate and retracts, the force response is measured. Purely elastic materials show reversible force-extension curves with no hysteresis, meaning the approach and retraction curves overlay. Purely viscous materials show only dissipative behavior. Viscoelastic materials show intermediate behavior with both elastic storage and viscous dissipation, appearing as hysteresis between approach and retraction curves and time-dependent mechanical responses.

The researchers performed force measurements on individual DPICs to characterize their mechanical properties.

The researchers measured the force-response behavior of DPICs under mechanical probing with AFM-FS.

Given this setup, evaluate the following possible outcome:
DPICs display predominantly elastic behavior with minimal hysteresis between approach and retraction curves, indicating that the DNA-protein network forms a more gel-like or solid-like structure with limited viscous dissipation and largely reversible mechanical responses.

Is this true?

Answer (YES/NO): NO